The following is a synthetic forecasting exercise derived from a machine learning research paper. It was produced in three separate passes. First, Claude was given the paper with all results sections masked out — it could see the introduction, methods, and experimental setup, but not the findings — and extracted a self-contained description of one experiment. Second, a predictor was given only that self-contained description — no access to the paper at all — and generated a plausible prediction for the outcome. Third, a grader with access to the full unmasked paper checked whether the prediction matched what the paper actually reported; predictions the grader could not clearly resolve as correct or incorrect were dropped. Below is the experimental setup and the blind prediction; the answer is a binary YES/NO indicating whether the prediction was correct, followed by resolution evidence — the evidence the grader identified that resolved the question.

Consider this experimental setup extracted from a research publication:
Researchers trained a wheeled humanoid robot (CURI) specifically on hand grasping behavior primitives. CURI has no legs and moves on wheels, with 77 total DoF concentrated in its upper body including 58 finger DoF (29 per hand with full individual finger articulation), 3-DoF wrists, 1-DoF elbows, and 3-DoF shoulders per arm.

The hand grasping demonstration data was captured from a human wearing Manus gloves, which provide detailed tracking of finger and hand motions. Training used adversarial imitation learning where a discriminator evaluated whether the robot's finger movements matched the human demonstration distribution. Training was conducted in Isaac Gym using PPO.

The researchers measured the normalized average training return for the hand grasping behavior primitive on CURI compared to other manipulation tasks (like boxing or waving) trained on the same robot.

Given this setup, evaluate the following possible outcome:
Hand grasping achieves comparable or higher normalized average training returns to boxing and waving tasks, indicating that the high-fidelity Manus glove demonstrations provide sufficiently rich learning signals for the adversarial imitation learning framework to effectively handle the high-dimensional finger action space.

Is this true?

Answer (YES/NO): NO